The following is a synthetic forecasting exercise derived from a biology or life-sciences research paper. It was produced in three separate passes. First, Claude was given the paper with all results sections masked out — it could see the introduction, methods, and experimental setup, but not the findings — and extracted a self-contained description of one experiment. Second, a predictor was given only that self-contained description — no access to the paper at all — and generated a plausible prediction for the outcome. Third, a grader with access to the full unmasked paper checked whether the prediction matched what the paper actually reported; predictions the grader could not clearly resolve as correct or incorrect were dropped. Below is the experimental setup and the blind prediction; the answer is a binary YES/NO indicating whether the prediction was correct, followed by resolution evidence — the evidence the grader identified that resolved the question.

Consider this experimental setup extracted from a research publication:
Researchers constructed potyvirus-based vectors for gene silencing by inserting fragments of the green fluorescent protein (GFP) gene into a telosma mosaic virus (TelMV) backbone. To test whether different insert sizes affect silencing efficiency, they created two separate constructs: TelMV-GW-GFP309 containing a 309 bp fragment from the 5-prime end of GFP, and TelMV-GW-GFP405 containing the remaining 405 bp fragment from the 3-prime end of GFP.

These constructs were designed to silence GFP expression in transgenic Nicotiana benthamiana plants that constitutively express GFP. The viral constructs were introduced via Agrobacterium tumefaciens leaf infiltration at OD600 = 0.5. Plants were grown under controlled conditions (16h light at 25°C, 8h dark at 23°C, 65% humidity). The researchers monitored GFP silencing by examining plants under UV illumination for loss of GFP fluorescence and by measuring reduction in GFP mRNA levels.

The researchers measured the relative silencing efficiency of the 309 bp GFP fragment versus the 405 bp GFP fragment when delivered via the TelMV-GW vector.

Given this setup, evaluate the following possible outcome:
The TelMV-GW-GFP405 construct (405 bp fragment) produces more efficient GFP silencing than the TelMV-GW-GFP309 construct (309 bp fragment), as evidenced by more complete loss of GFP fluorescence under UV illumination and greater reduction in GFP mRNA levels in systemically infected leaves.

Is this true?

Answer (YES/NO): NO